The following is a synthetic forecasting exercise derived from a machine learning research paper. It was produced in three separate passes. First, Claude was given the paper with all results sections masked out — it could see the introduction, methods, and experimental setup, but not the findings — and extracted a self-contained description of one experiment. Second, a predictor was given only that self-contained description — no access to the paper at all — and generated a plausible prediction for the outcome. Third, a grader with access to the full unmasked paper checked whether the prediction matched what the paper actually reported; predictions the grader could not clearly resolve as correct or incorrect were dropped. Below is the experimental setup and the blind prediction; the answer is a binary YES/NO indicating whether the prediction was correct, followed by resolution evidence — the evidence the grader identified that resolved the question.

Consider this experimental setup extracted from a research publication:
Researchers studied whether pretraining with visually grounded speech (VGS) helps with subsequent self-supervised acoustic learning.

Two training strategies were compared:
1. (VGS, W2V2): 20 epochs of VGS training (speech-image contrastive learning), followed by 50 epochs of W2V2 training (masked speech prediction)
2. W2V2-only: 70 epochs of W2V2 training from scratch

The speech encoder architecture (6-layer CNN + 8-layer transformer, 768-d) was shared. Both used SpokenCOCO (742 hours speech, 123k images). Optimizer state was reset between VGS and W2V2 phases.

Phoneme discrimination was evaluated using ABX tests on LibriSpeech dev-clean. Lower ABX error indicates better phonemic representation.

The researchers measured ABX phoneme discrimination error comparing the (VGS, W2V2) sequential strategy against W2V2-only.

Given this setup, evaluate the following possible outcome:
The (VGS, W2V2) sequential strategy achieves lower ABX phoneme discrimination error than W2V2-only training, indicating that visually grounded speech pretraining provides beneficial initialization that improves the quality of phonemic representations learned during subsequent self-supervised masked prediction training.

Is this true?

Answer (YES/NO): NO